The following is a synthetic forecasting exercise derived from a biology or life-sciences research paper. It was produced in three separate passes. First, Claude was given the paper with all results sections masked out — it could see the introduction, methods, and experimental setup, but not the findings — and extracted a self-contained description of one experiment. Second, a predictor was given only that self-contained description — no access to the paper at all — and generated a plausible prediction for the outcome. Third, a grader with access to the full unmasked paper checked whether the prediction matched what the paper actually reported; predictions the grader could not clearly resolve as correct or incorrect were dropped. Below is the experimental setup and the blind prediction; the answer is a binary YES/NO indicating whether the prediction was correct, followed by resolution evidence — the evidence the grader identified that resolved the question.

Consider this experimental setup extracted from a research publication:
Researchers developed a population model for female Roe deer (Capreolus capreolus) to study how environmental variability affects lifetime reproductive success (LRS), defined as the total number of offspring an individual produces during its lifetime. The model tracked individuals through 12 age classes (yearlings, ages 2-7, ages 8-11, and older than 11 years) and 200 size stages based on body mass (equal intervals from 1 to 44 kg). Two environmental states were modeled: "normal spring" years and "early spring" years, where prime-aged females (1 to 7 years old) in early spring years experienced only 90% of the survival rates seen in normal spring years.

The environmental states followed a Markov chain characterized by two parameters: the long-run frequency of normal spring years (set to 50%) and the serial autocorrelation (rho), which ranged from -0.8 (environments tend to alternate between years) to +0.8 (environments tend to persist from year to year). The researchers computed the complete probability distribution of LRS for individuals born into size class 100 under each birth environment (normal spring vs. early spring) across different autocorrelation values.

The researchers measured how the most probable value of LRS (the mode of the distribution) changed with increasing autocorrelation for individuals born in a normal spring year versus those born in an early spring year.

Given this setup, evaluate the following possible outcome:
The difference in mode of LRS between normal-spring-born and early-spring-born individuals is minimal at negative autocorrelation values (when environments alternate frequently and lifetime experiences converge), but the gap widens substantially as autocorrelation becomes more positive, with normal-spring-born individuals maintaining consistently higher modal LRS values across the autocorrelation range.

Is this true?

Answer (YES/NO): YES